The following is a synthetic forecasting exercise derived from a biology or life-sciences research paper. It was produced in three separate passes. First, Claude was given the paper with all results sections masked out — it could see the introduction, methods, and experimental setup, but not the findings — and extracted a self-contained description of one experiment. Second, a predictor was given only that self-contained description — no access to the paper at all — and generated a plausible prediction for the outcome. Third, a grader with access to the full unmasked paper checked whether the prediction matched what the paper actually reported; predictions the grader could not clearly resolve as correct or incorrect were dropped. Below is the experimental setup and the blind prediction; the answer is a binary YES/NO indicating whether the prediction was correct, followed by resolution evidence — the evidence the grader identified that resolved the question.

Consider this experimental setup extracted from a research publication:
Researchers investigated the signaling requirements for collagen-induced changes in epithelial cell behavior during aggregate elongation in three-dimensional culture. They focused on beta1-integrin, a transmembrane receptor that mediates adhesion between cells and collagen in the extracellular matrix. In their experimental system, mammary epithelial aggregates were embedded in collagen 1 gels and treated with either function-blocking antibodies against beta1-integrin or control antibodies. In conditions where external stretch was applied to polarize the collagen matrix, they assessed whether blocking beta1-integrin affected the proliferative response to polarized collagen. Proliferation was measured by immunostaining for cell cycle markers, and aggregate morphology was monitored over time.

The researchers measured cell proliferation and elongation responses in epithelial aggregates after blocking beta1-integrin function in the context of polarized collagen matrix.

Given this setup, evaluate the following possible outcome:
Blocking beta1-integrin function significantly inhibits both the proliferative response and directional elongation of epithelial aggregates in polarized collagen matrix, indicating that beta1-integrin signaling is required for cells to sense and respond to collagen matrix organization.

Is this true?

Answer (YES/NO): YES